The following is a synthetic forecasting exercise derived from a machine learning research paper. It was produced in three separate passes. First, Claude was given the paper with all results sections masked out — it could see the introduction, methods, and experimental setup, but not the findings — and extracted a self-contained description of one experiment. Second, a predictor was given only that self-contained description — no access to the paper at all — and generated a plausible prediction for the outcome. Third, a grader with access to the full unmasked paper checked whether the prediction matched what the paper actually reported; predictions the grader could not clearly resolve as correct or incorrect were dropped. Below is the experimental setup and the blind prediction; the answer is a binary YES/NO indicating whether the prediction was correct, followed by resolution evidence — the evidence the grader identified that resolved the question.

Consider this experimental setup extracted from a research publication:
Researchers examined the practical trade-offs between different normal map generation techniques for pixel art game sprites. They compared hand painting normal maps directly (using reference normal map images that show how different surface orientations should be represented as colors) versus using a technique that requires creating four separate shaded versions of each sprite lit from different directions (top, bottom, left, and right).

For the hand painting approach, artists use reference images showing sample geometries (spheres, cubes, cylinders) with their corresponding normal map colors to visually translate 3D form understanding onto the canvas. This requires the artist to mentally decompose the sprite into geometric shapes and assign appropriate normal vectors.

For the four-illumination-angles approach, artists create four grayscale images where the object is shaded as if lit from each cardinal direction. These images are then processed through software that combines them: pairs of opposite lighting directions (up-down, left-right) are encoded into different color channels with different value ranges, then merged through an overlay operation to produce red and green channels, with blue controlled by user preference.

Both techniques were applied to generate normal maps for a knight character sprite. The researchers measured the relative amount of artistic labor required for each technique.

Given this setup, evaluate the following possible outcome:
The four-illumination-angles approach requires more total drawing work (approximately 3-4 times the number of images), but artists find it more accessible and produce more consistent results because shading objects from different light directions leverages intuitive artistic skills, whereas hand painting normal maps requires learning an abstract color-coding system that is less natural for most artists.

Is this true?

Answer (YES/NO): NO